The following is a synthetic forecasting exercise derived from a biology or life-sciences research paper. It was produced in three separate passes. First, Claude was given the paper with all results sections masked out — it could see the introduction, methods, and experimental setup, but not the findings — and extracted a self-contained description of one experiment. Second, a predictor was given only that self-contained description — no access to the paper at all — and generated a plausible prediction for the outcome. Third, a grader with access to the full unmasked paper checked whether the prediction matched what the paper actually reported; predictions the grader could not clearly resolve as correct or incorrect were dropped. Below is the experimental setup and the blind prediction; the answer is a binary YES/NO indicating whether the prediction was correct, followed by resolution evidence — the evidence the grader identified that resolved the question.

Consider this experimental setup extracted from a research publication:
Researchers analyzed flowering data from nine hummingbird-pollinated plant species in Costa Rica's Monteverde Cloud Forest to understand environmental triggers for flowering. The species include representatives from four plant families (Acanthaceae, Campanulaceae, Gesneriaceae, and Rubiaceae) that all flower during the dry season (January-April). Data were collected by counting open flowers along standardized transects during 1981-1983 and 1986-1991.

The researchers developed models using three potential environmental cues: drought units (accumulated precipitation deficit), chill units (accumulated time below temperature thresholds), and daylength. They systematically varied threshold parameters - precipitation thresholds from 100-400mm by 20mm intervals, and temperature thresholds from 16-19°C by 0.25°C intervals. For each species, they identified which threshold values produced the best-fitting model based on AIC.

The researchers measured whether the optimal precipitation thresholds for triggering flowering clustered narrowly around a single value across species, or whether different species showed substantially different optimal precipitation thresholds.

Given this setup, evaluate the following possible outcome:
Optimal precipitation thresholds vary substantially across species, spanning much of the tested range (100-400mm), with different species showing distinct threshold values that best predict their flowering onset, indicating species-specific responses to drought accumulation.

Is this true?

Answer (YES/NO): YES